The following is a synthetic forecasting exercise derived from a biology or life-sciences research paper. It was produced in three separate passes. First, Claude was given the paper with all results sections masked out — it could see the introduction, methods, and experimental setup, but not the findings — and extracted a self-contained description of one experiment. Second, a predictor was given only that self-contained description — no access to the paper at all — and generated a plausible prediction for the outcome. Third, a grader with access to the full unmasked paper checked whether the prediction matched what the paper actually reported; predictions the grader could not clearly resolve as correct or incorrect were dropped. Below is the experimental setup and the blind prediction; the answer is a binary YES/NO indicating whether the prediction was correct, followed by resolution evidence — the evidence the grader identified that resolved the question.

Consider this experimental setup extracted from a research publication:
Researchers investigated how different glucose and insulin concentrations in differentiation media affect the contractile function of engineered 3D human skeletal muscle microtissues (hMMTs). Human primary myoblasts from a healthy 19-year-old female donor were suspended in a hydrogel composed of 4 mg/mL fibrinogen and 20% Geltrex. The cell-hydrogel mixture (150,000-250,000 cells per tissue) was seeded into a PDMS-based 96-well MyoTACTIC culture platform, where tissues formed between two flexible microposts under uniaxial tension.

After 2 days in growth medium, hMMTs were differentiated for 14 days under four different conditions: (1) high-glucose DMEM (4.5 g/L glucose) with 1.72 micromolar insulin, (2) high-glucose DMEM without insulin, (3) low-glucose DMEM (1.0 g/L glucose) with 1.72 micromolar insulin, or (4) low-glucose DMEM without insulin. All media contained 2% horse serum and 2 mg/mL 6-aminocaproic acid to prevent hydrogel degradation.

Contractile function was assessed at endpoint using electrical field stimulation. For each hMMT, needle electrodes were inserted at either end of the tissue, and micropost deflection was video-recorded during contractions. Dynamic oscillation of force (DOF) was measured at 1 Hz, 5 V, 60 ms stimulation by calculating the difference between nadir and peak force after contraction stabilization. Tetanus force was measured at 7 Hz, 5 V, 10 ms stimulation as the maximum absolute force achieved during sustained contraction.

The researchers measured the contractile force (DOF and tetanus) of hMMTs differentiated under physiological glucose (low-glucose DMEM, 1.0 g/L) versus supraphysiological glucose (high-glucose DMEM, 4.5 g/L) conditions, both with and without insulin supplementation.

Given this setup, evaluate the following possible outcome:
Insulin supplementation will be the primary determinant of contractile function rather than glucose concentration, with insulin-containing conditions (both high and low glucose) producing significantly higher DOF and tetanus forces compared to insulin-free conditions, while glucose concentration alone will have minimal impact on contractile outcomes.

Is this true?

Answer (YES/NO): NO